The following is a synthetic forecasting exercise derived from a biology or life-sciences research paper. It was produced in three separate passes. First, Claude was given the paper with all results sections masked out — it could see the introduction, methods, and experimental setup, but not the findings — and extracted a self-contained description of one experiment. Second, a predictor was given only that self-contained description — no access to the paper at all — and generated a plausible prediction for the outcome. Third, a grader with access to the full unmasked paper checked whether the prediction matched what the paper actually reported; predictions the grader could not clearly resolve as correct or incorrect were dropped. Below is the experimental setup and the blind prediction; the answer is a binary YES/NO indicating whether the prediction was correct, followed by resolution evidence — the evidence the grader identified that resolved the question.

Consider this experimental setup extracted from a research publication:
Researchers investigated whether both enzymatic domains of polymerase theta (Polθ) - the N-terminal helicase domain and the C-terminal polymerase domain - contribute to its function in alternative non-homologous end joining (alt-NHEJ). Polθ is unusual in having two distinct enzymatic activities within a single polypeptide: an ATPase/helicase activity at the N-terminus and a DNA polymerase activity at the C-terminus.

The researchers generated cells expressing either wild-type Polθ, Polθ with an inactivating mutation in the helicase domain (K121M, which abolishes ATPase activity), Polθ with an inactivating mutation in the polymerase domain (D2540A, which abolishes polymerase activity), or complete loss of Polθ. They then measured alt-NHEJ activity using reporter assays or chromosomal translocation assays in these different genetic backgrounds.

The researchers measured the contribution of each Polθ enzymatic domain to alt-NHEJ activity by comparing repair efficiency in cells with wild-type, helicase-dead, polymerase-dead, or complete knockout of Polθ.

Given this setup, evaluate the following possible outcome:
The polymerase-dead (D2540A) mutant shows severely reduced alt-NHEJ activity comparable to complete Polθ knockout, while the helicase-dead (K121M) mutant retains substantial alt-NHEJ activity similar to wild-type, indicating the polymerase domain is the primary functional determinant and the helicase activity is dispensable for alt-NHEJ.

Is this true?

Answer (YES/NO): NO